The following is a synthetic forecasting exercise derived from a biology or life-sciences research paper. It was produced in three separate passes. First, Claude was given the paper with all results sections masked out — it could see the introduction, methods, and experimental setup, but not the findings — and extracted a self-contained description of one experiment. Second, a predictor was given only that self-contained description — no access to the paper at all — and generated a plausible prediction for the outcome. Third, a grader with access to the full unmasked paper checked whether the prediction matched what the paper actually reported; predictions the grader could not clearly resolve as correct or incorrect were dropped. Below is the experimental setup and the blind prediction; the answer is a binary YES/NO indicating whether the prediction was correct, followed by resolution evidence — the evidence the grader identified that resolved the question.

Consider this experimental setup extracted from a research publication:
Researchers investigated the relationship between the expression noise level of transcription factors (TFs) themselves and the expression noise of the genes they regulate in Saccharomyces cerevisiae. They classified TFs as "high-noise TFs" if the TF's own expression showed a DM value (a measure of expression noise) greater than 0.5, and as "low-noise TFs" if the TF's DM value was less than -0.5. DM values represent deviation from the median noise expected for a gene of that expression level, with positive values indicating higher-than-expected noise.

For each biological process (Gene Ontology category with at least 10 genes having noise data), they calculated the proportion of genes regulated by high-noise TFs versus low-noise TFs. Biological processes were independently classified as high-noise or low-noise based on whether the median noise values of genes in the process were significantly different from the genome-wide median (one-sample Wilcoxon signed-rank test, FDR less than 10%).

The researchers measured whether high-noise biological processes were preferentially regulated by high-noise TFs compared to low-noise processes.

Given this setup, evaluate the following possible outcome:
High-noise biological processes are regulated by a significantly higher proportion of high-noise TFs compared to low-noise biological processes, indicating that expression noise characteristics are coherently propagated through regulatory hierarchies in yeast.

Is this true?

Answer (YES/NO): YES